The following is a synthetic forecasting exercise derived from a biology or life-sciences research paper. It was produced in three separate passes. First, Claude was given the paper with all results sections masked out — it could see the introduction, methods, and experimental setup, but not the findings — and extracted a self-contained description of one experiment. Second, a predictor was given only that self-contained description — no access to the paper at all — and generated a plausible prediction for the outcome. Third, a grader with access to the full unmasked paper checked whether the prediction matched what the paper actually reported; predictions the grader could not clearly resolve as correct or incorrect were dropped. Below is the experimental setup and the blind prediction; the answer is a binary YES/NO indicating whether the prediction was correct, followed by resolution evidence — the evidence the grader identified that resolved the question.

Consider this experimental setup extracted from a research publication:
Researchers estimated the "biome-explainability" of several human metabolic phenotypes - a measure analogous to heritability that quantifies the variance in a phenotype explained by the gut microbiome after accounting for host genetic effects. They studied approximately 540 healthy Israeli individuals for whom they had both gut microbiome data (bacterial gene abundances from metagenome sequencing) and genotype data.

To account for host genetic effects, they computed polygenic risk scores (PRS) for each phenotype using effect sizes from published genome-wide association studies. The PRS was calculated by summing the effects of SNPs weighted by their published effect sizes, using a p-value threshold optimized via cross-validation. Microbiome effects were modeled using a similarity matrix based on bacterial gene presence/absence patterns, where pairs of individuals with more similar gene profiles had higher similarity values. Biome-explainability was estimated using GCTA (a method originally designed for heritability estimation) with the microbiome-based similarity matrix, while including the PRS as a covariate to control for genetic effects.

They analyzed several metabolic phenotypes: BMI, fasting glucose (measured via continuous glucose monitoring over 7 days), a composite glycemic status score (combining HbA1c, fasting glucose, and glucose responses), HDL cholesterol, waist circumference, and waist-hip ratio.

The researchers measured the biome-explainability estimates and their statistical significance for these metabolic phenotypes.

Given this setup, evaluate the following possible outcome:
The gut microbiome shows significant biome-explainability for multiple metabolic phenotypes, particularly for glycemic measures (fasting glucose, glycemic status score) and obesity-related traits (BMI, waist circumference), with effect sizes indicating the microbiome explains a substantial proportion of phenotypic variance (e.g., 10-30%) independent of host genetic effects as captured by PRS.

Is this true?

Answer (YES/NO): YES